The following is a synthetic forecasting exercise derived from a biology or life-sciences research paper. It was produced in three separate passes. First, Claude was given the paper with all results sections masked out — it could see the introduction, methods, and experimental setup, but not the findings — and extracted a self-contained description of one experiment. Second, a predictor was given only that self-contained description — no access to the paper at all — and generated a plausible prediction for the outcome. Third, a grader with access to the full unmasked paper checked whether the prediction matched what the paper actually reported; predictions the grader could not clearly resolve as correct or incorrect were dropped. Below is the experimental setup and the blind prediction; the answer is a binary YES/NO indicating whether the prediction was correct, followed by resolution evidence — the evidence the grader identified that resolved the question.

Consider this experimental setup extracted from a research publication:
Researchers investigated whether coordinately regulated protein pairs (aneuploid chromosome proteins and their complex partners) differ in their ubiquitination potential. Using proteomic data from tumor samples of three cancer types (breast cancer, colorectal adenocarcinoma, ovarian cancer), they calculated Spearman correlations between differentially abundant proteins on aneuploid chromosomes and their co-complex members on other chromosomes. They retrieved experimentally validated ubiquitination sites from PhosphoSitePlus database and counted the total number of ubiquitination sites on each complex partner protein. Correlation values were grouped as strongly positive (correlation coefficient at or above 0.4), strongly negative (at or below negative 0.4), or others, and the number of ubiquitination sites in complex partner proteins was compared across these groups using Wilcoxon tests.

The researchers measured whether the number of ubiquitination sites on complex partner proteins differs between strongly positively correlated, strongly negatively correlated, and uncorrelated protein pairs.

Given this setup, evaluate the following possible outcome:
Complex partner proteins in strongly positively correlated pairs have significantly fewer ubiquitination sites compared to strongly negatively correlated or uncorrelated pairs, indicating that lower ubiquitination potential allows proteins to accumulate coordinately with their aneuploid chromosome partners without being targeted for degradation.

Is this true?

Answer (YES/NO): NO